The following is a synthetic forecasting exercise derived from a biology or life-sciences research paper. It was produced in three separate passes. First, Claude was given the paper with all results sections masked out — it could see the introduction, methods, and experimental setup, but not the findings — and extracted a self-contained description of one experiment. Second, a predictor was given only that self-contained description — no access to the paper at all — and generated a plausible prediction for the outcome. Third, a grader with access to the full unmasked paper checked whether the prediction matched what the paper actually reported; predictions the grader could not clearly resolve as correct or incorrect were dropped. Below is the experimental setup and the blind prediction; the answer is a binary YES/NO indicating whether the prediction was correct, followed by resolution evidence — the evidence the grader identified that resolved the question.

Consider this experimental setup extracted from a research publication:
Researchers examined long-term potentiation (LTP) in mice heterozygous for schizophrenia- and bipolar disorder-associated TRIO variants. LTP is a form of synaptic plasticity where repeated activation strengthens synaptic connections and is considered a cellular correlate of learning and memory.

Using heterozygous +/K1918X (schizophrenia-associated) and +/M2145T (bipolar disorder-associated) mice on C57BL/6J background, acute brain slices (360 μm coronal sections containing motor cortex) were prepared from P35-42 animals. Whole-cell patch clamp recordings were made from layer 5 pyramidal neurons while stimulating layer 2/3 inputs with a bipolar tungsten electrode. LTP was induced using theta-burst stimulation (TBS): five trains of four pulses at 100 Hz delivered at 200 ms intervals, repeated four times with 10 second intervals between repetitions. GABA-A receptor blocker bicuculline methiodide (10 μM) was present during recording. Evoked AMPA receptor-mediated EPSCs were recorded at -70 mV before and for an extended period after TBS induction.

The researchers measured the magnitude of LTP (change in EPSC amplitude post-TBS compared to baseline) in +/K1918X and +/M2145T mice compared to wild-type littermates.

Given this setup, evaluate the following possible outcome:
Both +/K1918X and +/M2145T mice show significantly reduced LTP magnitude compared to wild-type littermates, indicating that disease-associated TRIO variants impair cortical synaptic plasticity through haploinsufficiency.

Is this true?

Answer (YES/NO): NO